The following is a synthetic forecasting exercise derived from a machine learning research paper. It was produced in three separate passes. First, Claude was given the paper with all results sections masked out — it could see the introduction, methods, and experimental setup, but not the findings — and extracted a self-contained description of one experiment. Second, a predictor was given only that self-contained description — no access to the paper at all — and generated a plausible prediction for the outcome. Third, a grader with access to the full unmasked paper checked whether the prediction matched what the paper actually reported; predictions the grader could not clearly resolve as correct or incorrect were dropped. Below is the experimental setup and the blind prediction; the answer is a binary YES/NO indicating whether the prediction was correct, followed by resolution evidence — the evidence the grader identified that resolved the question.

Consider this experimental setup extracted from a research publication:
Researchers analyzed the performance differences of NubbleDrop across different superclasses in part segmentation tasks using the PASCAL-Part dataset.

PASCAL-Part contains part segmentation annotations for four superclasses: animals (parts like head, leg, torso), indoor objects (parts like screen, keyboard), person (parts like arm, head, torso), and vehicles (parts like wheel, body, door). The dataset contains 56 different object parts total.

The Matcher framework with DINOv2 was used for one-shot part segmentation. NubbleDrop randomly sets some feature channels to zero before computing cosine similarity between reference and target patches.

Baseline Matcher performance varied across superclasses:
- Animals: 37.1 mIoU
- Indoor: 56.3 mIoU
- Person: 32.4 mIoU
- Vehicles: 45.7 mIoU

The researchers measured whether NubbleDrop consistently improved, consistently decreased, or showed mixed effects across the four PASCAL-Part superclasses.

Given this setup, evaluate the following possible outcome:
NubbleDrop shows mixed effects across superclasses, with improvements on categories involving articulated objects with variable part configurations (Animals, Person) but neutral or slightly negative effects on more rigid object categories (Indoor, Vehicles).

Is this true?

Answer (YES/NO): NO